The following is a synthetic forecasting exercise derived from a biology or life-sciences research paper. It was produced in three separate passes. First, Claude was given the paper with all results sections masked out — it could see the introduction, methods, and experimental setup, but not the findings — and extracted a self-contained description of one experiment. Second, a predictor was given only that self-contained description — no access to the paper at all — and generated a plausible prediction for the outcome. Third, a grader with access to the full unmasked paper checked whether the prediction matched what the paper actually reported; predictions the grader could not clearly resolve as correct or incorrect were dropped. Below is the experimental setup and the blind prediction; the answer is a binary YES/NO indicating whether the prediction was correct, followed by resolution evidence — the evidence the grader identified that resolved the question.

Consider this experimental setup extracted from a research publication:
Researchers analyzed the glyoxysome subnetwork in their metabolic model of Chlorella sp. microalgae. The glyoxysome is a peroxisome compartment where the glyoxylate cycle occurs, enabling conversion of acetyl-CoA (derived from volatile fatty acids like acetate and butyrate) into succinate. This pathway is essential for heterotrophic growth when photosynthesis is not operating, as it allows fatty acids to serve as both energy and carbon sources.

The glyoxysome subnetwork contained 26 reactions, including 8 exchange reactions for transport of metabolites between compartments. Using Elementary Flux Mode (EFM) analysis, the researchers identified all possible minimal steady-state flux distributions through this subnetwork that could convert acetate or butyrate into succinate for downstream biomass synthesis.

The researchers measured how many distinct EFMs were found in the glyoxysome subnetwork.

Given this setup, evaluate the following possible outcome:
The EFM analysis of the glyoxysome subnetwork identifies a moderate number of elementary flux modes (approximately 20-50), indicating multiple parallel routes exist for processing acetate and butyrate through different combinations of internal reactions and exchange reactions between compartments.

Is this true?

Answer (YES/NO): NO